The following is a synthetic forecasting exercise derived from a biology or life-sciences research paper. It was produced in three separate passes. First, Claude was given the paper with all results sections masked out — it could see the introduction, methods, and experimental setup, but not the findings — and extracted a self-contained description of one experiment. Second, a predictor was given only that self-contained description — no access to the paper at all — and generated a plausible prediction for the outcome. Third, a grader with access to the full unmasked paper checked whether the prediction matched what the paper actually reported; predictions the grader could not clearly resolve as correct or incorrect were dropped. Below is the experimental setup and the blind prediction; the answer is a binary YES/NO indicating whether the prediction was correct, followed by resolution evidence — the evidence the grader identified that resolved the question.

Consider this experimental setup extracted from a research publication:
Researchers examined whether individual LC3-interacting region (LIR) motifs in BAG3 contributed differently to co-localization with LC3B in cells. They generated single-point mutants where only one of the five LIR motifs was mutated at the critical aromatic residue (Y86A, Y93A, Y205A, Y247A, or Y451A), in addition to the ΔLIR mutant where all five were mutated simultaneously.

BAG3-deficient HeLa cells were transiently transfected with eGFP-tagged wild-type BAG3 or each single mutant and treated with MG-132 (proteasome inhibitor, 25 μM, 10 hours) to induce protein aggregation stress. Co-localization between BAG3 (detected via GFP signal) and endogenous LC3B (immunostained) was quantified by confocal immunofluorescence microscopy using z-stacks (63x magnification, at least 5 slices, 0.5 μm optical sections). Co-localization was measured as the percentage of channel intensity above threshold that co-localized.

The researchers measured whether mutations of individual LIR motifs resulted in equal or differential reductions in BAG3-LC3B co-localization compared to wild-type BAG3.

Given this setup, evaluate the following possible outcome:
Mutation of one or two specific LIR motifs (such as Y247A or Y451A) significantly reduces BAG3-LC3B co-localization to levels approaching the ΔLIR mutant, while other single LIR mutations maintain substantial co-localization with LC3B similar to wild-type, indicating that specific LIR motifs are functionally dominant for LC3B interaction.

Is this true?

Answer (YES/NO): NO